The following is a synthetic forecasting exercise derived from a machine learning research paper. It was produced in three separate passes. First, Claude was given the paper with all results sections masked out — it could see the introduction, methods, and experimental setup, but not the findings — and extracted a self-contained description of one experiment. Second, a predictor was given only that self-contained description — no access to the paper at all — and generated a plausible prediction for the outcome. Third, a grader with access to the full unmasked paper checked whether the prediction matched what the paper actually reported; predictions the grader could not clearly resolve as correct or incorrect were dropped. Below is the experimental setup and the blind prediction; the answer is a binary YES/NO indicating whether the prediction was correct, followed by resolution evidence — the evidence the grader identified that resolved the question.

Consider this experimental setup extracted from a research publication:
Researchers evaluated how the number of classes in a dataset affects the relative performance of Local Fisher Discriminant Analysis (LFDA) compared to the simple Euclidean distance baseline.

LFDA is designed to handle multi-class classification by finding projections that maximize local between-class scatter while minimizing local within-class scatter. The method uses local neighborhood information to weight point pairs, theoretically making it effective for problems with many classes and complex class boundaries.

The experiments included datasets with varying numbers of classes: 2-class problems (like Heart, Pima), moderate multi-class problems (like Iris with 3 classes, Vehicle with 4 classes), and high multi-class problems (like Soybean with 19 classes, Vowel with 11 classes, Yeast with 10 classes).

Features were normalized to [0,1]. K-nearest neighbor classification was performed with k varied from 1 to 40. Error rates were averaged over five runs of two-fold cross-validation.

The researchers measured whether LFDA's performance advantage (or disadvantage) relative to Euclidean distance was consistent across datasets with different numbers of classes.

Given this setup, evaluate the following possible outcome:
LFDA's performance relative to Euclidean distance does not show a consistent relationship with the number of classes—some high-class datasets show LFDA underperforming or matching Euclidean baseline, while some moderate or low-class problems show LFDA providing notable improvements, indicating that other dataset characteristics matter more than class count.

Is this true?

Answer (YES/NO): YES